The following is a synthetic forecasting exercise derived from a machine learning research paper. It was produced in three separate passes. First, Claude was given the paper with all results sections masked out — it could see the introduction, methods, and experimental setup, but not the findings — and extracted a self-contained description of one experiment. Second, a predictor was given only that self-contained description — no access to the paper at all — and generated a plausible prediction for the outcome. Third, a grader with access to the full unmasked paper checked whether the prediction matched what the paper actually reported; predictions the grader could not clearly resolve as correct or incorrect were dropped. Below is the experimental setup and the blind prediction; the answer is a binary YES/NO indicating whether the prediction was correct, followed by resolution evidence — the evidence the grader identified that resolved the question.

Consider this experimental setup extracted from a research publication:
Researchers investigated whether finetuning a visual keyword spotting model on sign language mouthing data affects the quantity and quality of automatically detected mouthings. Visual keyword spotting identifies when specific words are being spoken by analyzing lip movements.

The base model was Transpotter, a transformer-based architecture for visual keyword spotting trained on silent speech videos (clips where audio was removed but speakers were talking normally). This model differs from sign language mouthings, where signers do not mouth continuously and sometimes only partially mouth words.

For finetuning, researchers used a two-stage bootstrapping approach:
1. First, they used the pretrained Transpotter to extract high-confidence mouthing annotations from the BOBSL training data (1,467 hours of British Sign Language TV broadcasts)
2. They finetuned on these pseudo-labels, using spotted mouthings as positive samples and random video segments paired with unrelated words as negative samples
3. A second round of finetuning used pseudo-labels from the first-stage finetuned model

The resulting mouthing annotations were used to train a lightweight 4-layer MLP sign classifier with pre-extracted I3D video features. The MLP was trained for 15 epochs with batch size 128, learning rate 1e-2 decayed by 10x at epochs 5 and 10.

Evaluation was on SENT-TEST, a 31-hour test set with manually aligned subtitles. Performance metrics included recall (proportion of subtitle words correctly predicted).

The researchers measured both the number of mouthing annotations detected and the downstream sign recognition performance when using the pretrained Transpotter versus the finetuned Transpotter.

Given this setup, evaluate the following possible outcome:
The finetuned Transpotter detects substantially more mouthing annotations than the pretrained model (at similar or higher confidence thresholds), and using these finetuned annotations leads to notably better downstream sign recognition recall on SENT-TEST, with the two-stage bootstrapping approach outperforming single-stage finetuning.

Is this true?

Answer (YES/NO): NO